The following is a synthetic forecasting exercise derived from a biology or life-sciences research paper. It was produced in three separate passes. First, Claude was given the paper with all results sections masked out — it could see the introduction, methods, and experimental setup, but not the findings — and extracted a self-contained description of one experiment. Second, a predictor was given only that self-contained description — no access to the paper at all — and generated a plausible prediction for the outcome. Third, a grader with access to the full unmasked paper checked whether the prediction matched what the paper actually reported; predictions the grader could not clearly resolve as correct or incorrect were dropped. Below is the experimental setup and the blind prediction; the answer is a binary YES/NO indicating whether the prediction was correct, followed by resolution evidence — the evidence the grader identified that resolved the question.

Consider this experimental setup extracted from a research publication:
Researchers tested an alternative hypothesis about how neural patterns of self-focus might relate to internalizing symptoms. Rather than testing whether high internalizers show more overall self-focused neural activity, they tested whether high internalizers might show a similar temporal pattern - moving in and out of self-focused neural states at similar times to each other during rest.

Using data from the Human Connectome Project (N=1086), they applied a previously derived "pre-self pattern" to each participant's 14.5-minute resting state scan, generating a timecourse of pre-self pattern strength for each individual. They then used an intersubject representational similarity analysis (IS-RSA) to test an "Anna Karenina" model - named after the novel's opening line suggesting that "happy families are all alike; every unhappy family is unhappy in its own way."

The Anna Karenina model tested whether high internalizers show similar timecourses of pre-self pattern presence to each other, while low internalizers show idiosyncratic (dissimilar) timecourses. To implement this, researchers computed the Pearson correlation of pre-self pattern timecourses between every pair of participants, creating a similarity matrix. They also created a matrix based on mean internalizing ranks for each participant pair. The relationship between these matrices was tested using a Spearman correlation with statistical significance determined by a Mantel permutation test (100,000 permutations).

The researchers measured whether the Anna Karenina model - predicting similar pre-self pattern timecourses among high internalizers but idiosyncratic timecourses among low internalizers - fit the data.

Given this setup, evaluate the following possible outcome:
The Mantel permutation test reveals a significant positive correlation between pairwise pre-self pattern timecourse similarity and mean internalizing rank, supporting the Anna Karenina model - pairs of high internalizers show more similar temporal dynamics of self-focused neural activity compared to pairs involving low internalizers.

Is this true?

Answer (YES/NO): YES